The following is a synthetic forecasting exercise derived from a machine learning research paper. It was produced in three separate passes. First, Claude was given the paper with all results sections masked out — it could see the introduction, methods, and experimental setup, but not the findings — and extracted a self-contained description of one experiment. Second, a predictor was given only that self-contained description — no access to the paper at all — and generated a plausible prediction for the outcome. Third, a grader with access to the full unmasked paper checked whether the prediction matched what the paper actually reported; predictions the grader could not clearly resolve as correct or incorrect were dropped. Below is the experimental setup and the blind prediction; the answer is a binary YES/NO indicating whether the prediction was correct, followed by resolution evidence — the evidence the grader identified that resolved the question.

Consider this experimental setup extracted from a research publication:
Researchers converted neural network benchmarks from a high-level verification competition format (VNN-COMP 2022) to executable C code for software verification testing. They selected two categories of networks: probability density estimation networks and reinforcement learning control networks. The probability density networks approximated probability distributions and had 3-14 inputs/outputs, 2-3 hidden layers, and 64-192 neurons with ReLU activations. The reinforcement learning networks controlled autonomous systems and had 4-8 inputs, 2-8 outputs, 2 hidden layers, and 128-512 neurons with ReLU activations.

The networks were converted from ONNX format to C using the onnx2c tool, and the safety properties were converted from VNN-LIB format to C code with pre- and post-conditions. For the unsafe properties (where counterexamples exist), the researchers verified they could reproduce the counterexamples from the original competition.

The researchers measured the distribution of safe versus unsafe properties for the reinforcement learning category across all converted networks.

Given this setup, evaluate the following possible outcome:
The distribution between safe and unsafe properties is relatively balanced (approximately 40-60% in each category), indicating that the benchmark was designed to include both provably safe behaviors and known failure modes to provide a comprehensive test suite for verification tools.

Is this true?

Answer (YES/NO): NO